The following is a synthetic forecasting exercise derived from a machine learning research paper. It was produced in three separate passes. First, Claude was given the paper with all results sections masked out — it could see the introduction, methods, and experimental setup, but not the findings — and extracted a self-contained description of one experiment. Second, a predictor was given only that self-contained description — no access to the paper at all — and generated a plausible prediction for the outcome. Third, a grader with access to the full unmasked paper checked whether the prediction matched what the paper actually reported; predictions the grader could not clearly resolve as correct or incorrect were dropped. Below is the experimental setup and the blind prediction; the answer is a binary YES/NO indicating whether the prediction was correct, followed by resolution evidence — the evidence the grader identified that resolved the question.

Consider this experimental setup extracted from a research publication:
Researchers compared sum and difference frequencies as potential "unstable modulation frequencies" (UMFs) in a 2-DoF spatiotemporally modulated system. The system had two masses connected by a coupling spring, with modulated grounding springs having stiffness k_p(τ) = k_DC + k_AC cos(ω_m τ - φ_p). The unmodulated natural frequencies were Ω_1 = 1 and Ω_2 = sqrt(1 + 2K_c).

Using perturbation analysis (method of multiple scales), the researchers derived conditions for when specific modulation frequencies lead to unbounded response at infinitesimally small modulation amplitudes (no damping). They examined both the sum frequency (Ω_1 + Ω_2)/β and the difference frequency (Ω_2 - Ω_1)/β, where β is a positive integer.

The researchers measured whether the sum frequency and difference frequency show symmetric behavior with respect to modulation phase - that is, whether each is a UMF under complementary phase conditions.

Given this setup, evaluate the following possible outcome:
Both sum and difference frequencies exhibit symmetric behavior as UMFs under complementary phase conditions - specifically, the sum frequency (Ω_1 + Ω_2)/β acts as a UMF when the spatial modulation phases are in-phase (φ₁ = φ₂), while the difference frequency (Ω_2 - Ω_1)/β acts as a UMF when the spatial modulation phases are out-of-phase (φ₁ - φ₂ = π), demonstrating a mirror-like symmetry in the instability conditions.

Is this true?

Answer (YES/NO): NO